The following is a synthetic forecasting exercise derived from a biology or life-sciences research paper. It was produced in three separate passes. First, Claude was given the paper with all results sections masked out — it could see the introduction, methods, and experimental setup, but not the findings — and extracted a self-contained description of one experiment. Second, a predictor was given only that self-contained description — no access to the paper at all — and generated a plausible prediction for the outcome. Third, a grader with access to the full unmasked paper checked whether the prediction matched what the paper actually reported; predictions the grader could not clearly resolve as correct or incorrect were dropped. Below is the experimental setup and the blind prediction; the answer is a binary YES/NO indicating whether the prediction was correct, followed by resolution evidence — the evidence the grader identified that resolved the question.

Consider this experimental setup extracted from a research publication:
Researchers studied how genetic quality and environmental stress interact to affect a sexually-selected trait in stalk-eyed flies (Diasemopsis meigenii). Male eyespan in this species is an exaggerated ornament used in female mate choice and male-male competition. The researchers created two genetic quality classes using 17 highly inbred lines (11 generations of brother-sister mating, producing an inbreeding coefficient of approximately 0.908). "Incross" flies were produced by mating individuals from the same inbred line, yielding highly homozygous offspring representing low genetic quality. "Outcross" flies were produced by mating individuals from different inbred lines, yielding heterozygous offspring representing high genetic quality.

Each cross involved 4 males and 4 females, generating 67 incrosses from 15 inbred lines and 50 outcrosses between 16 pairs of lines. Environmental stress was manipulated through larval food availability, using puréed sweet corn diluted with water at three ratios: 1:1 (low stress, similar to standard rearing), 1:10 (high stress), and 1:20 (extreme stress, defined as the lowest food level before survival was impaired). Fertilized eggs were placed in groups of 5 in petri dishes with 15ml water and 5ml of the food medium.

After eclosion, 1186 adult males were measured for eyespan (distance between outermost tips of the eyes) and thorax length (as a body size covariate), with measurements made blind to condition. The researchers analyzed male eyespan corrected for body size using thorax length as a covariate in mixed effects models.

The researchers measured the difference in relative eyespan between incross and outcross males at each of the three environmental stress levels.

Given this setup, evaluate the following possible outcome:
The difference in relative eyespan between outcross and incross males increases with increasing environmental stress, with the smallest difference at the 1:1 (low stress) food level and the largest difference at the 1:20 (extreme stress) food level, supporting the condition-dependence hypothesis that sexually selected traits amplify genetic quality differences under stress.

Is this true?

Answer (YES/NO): NO